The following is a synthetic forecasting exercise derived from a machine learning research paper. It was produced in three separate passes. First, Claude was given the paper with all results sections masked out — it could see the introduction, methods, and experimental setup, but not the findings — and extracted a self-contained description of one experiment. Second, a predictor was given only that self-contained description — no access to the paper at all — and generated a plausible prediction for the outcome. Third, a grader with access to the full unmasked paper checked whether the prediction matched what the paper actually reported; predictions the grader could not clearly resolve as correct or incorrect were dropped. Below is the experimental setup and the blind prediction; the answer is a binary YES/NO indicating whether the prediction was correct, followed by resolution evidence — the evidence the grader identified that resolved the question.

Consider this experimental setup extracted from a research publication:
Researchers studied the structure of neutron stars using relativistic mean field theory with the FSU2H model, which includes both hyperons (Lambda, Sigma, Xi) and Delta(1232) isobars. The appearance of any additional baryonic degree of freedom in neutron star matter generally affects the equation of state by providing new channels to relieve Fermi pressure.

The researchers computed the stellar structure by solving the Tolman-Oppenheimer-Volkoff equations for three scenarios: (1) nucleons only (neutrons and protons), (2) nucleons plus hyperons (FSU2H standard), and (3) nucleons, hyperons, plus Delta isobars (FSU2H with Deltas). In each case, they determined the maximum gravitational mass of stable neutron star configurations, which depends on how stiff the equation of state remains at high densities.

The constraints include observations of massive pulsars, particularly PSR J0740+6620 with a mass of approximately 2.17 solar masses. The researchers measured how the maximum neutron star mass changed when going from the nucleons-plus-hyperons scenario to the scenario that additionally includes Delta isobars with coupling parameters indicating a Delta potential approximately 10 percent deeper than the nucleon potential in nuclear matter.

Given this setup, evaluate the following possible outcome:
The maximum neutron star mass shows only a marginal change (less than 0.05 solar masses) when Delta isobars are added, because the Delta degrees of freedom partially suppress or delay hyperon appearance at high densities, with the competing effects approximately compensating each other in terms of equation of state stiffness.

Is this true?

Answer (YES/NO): YES